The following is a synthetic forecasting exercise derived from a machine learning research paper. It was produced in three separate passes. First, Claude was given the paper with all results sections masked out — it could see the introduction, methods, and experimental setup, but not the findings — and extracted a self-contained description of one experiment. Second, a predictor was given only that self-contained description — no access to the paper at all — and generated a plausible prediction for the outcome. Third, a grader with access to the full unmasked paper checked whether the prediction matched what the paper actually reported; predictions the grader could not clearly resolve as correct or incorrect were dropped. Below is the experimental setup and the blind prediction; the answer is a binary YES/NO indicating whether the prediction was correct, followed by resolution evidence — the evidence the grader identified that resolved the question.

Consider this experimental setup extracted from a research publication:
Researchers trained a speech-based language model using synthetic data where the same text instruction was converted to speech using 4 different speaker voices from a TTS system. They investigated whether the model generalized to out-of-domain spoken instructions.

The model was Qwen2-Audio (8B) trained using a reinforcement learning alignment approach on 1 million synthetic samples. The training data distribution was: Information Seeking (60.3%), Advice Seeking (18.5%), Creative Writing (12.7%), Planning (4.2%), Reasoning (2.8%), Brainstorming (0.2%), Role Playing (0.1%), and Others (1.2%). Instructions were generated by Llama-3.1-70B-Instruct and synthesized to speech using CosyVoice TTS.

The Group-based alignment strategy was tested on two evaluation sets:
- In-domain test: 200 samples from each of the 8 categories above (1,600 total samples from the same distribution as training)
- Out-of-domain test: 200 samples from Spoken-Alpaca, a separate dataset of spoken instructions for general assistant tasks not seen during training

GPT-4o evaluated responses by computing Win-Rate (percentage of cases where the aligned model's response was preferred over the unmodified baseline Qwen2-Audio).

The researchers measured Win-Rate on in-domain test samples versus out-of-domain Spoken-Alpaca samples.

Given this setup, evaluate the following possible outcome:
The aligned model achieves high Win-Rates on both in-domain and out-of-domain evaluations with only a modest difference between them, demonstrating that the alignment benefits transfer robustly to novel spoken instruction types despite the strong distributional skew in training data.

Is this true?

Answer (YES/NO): NO